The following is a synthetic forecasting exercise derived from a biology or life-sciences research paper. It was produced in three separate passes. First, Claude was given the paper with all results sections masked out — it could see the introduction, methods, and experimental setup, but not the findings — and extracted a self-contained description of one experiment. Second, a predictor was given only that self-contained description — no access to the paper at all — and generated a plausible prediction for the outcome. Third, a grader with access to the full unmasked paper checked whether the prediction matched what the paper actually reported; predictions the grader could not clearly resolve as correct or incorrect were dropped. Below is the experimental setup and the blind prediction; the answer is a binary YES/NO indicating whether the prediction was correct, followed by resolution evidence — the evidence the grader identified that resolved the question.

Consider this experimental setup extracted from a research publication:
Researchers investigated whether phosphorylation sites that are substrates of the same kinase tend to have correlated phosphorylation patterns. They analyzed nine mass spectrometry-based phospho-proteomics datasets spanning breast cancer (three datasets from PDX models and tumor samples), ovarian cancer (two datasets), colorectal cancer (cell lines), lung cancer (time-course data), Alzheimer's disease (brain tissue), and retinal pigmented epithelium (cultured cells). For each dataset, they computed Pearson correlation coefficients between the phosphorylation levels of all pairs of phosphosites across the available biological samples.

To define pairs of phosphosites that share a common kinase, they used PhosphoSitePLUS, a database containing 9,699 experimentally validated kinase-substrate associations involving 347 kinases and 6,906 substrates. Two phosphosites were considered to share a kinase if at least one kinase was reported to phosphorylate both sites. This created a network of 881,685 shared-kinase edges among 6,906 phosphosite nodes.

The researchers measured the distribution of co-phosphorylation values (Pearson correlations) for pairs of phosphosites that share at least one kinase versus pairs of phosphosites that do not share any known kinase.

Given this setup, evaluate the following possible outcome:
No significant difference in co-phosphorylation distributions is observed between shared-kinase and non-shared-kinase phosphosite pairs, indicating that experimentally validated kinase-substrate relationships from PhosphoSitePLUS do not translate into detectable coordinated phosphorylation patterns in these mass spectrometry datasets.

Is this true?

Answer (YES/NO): NO